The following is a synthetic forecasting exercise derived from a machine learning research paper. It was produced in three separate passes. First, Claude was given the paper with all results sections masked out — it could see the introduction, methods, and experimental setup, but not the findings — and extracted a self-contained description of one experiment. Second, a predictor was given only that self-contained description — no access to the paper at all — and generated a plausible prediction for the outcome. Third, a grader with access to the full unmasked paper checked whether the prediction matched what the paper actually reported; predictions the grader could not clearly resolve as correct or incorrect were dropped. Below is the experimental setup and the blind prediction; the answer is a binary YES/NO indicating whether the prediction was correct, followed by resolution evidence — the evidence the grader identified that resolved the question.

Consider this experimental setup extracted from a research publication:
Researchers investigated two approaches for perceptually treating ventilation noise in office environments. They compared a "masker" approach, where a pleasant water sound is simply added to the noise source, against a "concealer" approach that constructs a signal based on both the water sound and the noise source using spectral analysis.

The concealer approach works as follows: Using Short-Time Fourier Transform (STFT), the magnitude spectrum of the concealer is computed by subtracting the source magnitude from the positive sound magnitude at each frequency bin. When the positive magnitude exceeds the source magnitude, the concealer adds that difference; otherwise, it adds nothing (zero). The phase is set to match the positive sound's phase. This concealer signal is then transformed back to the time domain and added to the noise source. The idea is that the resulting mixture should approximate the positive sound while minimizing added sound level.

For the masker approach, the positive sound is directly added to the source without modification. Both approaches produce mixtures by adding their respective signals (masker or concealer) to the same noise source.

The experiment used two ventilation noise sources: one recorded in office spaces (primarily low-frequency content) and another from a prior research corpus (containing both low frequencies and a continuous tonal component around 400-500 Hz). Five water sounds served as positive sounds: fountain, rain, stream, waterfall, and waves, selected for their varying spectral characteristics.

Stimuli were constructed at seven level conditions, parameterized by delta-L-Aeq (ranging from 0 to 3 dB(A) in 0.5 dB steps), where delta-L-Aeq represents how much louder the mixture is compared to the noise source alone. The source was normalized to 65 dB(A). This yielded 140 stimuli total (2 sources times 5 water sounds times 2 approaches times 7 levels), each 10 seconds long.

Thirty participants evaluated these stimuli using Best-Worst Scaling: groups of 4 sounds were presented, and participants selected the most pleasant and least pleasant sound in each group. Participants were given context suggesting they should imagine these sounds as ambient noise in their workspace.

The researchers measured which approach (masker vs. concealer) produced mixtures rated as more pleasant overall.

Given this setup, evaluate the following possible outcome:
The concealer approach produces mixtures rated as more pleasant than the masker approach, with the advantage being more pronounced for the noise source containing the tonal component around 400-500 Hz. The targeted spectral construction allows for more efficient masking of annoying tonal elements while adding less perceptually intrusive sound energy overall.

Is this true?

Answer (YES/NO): NO